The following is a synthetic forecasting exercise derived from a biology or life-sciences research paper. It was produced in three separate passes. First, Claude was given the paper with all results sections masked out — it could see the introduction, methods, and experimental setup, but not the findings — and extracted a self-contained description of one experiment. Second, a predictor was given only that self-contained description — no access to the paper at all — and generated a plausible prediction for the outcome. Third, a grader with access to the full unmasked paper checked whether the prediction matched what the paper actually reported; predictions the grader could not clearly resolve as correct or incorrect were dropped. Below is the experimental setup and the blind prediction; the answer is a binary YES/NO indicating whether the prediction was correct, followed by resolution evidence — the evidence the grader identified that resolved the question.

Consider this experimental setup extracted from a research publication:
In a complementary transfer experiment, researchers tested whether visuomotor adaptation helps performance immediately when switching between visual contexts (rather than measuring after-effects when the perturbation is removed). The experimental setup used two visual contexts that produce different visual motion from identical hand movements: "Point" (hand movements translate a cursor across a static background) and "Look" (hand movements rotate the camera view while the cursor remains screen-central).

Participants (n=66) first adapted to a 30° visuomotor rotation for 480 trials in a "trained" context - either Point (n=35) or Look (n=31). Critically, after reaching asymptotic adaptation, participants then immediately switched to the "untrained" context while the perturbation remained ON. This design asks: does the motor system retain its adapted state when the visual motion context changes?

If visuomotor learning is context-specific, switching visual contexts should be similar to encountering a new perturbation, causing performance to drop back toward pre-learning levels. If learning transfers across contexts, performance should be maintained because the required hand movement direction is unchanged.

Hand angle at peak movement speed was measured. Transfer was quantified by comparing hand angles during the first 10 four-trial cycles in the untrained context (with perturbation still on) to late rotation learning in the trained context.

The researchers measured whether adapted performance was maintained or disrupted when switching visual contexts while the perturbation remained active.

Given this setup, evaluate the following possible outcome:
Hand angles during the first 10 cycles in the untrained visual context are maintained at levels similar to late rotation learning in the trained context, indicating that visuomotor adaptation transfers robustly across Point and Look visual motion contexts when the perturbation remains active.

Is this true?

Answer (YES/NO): NO